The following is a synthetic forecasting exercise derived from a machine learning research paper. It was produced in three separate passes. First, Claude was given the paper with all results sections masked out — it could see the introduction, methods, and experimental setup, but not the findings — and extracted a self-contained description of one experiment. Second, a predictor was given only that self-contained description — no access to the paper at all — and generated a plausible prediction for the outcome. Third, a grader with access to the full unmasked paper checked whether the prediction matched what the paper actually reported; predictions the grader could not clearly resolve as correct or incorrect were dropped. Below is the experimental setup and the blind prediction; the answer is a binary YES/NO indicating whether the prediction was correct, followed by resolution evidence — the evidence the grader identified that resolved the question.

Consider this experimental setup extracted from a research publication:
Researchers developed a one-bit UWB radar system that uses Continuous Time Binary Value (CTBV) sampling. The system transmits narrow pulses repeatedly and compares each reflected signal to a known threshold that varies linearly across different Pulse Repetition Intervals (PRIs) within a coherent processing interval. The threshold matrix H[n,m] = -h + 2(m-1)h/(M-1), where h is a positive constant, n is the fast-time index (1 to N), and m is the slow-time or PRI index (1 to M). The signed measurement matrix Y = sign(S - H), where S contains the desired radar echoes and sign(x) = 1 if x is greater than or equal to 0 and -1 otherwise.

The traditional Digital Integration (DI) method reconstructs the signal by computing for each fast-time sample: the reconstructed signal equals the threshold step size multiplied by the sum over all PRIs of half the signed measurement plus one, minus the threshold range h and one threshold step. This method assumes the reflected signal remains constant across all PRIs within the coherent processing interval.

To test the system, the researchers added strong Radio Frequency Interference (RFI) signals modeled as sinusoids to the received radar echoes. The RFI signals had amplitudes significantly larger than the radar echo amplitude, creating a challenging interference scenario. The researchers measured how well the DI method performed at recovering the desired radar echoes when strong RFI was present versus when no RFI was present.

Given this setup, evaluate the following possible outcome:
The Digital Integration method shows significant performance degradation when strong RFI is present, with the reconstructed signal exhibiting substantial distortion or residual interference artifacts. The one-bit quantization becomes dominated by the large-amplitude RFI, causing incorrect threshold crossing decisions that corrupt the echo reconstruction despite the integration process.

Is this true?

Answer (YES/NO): YES